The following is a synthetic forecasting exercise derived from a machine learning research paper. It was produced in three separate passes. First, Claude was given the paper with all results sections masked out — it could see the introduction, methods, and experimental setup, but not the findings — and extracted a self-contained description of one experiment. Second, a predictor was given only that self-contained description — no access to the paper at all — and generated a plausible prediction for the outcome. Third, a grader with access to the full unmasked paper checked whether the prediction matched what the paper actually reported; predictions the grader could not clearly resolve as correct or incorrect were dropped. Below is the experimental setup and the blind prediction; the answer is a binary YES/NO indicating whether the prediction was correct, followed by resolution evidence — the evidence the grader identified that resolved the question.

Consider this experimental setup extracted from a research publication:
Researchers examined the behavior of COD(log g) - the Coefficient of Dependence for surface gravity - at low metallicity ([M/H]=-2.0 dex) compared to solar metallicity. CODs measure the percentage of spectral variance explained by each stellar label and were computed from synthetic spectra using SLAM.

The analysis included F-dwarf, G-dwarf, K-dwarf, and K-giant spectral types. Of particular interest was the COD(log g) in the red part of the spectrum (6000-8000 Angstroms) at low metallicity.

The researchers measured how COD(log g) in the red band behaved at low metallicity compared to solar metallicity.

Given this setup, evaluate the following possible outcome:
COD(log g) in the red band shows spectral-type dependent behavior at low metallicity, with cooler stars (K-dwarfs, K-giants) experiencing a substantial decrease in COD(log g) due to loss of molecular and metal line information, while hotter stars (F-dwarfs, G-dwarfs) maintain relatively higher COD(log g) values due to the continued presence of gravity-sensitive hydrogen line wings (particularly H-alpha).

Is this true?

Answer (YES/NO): NO